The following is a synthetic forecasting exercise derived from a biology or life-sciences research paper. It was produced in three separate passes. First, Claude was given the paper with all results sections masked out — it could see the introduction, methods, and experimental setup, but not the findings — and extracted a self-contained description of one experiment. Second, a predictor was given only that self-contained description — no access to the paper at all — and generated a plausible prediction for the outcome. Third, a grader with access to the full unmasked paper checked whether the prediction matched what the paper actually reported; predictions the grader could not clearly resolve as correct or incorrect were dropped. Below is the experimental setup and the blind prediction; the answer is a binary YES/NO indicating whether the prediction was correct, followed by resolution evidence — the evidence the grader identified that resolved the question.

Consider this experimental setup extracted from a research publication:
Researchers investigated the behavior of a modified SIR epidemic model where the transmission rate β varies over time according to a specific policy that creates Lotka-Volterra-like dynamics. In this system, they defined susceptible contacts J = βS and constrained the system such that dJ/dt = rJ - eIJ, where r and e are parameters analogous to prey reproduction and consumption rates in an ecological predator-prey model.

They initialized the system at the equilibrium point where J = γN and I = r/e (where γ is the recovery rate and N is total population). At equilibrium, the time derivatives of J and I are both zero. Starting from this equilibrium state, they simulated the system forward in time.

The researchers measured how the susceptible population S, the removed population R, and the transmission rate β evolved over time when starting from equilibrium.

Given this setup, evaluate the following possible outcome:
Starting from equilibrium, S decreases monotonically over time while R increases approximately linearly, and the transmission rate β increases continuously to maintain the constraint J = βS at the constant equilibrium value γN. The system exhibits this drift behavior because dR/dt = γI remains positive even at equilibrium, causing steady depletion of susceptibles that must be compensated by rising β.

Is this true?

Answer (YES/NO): YES